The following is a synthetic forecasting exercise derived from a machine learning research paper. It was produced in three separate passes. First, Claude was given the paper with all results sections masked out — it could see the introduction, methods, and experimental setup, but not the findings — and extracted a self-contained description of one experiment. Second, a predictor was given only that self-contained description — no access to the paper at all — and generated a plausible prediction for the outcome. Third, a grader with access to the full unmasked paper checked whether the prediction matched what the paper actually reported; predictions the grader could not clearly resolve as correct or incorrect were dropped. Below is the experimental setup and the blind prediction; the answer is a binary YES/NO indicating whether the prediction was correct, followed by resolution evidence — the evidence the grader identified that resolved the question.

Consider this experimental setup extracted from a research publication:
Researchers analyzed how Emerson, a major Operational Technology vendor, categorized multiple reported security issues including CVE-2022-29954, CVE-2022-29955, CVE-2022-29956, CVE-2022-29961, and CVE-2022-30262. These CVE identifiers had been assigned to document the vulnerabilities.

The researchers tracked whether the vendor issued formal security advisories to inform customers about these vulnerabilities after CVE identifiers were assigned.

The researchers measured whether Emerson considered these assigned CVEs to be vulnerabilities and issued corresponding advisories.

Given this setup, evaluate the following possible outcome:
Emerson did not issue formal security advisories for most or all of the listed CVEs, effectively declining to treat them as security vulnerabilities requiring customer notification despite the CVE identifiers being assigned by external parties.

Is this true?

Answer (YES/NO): YES